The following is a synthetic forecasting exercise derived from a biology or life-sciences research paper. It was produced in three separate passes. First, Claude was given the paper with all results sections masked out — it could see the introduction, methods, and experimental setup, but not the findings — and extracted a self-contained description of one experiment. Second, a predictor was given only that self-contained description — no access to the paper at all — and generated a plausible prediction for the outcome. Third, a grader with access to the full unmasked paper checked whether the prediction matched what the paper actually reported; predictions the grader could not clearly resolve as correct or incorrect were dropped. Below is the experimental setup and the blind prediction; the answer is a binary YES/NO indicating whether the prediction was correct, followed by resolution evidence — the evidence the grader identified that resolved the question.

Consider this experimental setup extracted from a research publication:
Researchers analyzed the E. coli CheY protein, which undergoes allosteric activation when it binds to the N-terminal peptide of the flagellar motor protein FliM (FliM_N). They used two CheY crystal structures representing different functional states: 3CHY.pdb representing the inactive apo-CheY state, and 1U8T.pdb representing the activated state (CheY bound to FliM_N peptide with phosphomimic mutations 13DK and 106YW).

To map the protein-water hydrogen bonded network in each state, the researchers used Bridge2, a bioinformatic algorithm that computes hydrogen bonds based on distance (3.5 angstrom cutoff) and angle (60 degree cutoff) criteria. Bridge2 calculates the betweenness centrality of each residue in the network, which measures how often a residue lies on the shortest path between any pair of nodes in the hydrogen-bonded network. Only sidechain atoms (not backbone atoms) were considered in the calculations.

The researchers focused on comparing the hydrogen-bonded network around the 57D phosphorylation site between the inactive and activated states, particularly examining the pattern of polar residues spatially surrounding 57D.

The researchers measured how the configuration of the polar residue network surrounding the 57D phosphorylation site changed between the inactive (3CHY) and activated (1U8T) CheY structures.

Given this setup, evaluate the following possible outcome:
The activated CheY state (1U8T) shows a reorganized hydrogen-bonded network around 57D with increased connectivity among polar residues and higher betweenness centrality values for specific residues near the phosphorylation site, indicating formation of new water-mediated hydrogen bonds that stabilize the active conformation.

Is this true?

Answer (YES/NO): NO